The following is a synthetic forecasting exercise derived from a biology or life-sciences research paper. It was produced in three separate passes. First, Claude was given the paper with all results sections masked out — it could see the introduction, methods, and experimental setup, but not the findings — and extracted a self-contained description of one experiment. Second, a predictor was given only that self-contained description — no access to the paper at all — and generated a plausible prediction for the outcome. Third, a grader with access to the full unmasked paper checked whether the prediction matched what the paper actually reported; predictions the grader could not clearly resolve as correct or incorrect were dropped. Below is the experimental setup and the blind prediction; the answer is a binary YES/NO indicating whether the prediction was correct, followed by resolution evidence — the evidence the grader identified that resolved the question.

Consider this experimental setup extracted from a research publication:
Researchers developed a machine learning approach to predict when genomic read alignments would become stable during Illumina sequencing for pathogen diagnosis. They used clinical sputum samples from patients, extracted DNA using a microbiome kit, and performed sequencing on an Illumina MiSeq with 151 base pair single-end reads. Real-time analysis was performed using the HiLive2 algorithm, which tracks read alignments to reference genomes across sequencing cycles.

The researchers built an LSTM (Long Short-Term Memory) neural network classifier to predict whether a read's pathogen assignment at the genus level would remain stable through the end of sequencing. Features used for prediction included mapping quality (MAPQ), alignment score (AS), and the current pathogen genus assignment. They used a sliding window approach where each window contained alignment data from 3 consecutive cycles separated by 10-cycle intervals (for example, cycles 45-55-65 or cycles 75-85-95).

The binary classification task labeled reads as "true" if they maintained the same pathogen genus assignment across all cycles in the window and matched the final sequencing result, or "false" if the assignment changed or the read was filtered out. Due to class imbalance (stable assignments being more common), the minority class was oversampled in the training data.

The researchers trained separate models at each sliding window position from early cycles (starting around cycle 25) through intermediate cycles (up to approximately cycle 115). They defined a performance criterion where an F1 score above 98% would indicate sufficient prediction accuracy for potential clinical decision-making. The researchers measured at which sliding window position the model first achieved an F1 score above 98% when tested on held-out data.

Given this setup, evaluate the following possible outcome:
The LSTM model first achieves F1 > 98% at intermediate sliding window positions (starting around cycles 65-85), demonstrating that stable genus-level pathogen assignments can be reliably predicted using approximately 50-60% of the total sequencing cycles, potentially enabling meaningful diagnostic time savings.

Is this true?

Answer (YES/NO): NO